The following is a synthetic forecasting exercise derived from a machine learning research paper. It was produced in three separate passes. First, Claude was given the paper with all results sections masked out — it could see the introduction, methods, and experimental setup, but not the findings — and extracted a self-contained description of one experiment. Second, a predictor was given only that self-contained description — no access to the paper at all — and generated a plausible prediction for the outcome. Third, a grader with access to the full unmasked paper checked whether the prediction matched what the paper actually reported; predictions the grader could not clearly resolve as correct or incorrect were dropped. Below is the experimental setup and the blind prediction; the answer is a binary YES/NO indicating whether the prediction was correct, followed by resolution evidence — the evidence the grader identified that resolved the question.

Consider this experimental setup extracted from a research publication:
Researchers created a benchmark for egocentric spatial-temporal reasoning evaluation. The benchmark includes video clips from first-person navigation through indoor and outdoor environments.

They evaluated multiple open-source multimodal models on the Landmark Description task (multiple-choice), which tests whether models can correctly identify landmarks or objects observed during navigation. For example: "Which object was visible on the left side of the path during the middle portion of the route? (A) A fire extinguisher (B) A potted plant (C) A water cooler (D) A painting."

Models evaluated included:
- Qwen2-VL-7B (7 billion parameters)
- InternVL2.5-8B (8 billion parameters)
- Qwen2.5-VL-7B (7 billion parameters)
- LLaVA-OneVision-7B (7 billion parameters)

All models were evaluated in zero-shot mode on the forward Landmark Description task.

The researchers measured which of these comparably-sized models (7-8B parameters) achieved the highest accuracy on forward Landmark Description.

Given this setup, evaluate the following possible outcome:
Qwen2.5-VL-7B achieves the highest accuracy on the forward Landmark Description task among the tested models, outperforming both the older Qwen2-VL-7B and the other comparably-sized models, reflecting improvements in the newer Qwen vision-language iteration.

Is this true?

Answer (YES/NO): NO